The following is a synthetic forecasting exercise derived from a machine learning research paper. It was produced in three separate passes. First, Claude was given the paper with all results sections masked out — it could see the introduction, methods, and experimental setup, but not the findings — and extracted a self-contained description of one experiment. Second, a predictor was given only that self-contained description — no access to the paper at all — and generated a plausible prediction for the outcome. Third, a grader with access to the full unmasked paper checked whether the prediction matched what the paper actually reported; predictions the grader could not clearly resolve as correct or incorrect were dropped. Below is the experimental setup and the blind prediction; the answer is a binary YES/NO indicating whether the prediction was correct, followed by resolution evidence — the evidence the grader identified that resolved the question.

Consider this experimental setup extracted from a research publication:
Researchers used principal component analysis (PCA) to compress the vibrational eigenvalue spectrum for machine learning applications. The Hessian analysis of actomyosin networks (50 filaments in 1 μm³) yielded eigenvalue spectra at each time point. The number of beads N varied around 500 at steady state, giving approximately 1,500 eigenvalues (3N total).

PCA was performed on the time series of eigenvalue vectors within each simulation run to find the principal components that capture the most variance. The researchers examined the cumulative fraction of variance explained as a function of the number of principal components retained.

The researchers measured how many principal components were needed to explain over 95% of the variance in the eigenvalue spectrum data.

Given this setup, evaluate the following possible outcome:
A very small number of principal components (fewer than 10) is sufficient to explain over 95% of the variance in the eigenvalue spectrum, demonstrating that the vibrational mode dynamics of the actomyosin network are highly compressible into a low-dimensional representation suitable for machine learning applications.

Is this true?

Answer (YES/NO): NO